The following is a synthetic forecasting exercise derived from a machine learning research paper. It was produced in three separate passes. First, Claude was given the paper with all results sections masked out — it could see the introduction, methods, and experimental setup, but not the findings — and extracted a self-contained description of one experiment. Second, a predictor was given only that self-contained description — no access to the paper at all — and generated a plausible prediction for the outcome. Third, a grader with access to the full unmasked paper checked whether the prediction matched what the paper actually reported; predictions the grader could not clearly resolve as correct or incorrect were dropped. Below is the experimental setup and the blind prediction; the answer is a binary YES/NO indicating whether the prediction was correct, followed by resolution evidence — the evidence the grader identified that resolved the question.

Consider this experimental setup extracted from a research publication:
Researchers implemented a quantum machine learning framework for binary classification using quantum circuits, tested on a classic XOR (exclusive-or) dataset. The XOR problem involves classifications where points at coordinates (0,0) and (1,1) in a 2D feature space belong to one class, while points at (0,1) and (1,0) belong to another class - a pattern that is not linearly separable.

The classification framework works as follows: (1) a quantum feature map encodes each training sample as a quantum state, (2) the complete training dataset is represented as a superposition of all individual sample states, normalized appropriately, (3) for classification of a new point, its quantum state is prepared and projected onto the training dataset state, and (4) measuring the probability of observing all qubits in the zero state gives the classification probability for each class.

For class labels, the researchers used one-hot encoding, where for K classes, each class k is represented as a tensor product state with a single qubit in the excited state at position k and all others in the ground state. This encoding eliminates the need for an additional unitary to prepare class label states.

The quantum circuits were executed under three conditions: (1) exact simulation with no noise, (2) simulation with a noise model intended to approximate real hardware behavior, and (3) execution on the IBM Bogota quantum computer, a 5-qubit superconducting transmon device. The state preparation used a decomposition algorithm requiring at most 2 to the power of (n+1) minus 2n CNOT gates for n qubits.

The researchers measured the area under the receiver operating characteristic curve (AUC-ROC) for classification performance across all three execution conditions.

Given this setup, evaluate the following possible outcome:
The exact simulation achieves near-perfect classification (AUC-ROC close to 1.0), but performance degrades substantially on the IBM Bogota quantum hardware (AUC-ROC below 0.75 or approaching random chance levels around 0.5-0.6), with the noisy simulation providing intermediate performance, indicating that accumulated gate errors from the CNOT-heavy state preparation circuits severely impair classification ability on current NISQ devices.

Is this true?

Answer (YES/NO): NO